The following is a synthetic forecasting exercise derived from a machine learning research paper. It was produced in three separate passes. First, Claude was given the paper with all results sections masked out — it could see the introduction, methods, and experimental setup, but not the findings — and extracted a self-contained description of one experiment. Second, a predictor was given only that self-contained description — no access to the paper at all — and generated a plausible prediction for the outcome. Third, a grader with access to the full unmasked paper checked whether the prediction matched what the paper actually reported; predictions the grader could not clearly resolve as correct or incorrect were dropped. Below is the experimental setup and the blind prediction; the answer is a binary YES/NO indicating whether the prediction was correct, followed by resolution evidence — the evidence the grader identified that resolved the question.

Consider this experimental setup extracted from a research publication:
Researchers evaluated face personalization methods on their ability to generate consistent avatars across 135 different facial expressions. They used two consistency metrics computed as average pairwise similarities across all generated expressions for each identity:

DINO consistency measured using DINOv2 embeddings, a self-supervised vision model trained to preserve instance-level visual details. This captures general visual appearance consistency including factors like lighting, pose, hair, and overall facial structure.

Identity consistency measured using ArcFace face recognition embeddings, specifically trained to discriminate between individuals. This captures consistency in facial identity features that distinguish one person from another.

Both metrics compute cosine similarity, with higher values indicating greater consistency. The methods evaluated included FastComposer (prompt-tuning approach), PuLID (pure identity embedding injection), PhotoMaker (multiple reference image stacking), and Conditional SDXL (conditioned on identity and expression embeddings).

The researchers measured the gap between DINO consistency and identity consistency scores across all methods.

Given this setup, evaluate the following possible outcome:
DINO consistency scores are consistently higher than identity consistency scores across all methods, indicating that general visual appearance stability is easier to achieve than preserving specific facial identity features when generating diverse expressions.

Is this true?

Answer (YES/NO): YES